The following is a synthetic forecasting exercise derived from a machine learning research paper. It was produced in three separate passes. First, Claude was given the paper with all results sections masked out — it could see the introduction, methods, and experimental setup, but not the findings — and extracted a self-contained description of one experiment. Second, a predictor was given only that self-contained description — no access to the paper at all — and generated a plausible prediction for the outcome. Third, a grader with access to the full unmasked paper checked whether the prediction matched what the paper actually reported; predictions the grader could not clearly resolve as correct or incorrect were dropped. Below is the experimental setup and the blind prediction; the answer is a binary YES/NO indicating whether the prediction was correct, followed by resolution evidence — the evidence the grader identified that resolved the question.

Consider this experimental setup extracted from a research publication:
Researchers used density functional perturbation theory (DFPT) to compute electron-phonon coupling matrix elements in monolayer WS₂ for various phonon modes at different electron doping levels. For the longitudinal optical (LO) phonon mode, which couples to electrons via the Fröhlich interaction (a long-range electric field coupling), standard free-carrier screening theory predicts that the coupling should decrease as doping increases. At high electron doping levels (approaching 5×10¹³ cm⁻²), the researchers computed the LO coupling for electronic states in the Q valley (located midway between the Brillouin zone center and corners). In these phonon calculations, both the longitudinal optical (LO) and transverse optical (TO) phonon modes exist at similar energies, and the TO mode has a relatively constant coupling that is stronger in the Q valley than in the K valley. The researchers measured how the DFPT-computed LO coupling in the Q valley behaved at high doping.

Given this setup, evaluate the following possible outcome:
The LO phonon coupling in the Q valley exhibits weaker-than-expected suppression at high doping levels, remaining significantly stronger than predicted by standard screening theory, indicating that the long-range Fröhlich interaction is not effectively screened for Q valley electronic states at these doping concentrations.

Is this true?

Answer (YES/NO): NO